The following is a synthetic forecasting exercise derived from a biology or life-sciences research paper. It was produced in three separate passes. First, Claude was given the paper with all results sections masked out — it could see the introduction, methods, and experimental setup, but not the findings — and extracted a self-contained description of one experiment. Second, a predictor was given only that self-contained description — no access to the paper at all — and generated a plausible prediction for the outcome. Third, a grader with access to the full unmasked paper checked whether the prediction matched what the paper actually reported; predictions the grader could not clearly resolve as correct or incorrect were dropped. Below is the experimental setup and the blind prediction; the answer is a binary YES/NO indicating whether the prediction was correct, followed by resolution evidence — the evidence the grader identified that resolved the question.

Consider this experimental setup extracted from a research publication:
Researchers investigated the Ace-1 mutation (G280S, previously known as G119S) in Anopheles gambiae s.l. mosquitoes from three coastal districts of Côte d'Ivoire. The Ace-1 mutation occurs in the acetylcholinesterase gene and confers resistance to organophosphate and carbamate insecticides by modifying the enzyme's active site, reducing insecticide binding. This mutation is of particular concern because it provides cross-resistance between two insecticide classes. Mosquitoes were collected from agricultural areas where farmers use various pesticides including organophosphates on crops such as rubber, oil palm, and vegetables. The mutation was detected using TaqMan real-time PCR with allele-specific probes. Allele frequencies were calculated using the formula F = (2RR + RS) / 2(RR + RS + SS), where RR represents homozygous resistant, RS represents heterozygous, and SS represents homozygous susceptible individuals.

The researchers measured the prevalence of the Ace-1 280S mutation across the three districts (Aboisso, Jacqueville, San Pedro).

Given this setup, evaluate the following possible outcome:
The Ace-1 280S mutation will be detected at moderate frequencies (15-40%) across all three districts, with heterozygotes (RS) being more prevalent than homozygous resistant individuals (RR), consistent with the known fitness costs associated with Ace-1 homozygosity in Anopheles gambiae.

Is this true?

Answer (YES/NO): NO